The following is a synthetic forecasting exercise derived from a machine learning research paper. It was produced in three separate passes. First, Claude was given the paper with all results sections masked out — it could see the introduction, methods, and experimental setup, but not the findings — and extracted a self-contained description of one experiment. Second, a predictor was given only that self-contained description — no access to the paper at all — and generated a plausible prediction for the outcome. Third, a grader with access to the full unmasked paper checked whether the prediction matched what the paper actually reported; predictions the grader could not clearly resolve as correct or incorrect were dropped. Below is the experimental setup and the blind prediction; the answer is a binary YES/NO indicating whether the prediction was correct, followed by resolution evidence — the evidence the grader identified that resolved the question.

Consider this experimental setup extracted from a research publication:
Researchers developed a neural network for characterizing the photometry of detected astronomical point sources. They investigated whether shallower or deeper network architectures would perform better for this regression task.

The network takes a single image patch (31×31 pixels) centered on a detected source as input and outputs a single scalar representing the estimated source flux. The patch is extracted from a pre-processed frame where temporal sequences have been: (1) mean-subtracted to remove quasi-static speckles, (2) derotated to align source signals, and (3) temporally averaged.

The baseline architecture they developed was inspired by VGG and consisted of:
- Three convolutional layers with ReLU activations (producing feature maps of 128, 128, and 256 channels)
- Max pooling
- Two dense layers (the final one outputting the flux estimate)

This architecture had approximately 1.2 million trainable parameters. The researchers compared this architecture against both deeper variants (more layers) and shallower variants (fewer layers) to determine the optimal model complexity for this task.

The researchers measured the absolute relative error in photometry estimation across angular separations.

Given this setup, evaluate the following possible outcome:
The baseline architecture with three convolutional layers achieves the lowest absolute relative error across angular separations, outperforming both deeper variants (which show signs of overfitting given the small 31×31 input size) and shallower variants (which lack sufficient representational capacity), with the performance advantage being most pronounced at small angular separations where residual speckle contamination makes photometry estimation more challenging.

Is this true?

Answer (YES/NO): NO